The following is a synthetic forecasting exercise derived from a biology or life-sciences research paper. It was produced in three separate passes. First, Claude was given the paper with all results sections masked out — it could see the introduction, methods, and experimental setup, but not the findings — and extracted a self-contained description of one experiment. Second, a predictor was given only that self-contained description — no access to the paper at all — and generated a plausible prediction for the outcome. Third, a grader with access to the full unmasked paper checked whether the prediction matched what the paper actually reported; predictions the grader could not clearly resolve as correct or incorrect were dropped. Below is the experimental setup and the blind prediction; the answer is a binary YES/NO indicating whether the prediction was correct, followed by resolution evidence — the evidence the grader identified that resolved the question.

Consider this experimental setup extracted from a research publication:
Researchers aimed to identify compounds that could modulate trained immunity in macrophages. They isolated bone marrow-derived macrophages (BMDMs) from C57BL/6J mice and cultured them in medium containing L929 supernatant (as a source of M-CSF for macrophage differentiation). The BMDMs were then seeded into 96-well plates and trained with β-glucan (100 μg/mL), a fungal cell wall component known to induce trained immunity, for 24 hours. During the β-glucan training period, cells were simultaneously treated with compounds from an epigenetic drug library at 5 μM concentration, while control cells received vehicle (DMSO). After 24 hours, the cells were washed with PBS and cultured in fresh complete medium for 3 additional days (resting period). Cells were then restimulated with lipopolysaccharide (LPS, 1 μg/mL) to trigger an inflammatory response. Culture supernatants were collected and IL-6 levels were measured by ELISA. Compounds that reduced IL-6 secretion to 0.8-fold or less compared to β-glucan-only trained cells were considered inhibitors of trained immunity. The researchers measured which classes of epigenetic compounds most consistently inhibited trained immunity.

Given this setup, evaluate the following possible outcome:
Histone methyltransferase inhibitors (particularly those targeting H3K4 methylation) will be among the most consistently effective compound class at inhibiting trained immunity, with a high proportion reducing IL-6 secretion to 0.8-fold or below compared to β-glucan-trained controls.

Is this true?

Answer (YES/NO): NO